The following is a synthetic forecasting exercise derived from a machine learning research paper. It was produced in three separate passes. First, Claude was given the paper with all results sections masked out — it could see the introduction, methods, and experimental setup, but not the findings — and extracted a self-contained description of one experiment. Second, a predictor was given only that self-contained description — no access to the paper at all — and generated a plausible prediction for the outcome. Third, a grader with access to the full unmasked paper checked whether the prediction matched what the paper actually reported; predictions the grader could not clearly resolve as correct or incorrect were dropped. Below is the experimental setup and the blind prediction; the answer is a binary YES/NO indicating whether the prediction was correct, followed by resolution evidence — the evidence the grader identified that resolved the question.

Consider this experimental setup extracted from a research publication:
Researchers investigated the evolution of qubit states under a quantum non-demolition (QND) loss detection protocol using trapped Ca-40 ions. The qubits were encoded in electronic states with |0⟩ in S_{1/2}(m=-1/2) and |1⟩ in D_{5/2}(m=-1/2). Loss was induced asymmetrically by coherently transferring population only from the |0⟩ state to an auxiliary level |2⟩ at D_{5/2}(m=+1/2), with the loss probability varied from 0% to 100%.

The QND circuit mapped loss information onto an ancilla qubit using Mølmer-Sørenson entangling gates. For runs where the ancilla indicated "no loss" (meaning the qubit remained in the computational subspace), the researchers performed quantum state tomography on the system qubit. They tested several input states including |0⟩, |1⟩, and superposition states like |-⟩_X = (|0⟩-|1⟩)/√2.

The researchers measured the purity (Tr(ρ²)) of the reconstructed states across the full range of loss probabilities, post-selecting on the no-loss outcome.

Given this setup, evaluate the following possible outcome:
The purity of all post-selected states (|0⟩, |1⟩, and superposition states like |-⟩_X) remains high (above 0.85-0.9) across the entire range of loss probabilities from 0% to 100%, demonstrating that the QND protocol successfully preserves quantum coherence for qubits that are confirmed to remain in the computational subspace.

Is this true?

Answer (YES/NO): YES